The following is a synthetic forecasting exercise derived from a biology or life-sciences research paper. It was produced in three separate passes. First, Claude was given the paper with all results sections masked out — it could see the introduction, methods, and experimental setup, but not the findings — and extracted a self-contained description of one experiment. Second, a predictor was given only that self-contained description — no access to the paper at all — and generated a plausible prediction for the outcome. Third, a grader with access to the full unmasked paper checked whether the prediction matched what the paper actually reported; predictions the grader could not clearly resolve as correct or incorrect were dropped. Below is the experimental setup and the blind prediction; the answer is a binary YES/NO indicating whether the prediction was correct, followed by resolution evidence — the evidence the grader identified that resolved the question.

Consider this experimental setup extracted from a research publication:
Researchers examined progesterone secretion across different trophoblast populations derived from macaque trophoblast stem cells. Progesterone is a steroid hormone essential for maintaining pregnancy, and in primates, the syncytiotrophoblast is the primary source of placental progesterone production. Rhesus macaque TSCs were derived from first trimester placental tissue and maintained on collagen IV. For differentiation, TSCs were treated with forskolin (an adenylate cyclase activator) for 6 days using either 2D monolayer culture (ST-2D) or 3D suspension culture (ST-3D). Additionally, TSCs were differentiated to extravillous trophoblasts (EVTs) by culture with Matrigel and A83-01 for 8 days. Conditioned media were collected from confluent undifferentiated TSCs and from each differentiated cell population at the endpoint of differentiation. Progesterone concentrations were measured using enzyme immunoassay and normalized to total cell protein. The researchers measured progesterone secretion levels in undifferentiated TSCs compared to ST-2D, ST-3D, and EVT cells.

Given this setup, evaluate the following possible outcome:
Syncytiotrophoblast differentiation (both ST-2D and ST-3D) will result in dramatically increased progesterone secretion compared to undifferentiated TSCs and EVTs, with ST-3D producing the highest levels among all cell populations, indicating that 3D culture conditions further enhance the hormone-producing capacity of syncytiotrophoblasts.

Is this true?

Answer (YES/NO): NO